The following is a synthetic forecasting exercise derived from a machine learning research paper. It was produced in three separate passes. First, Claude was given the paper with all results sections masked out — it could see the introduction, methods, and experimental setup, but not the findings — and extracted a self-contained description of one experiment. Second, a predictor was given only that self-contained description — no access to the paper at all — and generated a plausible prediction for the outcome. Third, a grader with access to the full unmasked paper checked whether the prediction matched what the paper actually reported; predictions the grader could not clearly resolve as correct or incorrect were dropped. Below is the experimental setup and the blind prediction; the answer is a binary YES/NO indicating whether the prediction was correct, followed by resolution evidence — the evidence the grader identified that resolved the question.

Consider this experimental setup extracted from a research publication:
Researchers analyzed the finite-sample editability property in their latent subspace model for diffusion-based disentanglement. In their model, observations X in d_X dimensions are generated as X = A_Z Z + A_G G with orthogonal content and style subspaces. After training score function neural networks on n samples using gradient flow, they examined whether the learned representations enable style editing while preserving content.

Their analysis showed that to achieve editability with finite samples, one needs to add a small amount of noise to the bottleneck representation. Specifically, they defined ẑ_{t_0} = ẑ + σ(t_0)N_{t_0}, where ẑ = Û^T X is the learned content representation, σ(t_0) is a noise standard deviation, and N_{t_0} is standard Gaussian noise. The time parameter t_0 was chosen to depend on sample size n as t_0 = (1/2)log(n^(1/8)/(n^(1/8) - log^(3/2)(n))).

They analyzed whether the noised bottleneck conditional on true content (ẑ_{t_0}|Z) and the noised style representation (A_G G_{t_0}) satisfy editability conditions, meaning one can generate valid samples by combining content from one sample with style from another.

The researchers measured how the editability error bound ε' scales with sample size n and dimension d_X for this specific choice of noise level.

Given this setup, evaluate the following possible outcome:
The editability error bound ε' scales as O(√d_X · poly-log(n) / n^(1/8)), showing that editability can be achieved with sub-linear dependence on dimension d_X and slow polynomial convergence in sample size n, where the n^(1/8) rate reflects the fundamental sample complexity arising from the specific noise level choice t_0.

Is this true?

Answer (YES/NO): NO